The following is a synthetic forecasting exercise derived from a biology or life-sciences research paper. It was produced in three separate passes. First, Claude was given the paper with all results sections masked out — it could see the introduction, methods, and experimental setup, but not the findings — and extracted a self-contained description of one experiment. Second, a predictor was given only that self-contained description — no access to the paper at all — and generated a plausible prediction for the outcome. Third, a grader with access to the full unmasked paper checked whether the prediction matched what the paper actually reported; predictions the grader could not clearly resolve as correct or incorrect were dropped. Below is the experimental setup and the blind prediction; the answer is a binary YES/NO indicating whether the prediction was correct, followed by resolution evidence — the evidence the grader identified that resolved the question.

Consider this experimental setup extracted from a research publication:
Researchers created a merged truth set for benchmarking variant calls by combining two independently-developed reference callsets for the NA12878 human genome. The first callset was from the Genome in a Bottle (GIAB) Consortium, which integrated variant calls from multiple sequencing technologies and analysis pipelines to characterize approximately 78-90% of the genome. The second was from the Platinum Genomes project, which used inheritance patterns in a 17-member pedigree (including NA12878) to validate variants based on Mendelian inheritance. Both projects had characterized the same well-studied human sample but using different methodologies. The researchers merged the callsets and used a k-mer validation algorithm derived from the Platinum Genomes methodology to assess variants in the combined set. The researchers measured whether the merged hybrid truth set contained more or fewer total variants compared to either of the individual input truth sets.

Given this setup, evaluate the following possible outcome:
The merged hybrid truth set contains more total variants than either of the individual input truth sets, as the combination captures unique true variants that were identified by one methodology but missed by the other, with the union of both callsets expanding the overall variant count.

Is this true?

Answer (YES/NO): YES